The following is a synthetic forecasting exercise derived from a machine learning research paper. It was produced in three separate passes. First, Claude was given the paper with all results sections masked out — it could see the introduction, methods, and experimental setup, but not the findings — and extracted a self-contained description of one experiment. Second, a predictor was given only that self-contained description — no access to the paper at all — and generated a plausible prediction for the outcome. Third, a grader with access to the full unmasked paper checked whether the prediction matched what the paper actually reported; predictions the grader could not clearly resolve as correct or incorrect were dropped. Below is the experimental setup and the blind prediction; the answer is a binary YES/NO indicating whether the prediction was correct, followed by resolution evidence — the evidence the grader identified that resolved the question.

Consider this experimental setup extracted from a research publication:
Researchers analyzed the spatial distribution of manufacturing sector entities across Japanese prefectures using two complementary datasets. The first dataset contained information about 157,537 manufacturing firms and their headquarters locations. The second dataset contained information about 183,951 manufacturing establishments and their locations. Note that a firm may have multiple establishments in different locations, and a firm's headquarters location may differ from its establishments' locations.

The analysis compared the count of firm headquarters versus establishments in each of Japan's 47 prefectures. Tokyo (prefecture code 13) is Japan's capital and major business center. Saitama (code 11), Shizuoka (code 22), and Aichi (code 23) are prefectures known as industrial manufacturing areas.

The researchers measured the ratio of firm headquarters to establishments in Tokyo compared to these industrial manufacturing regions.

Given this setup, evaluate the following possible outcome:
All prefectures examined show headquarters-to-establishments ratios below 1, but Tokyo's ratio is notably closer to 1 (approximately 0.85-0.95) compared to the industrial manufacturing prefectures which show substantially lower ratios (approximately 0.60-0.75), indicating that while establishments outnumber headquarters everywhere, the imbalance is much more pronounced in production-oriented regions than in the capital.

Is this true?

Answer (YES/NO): NO